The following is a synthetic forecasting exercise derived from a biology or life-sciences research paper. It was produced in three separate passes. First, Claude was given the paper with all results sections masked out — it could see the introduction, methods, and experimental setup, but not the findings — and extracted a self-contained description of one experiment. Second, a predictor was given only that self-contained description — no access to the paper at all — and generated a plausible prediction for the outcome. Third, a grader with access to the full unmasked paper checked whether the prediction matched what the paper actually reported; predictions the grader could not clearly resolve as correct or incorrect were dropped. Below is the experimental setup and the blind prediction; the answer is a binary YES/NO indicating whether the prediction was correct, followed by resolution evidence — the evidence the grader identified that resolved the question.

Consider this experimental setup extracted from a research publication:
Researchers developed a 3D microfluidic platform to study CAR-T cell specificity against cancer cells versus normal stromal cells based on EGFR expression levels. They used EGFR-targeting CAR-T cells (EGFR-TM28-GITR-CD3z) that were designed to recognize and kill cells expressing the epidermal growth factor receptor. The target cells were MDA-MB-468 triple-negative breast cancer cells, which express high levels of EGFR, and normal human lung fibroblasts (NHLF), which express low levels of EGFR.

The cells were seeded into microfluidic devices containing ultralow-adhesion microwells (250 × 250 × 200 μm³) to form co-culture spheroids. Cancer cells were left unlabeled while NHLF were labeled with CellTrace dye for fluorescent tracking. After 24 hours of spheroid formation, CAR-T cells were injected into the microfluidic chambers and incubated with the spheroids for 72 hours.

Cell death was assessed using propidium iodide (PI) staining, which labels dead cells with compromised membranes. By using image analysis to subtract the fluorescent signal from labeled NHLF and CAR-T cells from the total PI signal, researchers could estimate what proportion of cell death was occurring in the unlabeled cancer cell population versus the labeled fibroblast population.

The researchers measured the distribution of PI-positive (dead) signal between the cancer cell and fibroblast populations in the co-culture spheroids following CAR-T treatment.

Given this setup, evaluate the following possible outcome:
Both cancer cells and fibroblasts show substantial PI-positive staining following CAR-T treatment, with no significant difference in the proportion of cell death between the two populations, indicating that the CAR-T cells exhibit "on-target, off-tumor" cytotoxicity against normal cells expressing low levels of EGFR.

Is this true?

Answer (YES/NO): NO